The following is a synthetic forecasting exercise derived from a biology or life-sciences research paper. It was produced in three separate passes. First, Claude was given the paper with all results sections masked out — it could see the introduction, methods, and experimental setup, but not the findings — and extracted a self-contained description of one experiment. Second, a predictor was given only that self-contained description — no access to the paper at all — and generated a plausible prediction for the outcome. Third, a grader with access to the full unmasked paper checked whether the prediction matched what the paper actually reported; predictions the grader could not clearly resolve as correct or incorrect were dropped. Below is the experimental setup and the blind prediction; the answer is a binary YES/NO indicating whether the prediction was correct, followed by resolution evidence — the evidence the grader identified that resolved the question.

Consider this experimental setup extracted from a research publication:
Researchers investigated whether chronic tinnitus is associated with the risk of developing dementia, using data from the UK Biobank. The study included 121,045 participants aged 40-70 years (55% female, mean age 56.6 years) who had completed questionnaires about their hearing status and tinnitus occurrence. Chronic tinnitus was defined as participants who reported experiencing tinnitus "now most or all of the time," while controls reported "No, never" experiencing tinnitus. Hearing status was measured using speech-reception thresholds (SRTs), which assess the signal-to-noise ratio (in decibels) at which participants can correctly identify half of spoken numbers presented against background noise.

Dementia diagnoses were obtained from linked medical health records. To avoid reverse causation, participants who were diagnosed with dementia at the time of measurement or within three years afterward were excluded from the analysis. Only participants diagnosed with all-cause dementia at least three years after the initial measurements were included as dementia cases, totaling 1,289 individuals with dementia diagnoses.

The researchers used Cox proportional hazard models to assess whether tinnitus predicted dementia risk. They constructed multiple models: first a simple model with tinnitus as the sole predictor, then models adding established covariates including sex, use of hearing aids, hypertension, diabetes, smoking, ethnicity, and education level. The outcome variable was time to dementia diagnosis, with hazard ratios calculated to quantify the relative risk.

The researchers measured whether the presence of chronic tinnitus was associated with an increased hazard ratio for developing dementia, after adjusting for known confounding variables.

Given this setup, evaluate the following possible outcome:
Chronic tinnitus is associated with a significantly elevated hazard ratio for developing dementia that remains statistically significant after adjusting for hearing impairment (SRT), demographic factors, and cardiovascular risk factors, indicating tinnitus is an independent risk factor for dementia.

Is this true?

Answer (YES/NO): NO